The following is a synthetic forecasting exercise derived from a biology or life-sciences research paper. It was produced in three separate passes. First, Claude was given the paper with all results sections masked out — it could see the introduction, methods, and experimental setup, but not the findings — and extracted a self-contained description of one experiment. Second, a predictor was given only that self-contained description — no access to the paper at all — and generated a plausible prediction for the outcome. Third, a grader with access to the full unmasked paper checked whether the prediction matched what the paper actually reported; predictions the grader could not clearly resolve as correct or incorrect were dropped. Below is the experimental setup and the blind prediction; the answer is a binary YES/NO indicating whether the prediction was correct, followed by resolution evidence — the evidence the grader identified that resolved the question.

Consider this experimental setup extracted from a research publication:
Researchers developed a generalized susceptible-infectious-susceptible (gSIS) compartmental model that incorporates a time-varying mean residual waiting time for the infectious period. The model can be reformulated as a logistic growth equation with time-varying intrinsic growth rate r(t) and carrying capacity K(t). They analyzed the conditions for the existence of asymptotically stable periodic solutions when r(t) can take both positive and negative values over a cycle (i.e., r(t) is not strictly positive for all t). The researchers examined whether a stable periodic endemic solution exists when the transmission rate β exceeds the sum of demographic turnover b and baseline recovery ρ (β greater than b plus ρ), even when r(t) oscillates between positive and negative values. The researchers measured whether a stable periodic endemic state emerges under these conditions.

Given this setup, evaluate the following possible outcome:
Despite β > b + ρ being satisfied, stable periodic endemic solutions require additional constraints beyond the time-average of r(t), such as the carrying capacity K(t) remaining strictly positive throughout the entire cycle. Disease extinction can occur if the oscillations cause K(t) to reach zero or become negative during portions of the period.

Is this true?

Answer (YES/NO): NO